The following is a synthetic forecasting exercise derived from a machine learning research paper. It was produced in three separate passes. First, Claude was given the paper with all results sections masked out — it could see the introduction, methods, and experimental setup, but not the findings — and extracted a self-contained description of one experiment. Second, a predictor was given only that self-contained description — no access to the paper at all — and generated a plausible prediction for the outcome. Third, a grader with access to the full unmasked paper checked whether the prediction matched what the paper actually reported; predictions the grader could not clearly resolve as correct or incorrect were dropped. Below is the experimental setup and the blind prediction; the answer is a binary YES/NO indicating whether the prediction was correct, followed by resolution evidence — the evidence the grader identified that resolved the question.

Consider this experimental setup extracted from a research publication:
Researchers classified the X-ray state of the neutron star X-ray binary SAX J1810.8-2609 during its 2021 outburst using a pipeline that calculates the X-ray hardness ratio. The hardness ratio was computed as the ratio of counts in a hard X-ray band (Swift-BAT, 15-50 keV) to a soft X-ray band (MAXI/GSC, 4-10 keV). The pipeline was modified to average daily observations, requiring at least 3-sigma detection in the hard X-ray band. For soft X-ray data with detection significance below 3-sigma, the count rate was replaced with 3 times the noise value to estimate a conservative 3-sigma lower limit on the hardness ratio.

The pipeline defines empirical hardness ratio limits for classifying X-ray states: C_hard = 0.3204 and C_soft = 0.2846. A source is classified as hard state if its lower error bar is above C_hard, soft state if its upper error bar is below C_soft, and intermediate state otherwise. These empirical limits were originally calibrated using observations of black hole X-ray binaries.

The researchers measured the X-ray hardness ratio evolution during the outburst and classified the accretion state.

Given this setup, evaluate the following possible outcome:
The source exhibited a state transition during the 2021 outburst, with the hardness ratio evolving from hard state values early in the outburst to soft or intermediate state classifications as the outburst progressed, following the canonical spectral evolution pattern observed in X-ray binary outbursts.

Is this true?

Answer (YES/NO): NO